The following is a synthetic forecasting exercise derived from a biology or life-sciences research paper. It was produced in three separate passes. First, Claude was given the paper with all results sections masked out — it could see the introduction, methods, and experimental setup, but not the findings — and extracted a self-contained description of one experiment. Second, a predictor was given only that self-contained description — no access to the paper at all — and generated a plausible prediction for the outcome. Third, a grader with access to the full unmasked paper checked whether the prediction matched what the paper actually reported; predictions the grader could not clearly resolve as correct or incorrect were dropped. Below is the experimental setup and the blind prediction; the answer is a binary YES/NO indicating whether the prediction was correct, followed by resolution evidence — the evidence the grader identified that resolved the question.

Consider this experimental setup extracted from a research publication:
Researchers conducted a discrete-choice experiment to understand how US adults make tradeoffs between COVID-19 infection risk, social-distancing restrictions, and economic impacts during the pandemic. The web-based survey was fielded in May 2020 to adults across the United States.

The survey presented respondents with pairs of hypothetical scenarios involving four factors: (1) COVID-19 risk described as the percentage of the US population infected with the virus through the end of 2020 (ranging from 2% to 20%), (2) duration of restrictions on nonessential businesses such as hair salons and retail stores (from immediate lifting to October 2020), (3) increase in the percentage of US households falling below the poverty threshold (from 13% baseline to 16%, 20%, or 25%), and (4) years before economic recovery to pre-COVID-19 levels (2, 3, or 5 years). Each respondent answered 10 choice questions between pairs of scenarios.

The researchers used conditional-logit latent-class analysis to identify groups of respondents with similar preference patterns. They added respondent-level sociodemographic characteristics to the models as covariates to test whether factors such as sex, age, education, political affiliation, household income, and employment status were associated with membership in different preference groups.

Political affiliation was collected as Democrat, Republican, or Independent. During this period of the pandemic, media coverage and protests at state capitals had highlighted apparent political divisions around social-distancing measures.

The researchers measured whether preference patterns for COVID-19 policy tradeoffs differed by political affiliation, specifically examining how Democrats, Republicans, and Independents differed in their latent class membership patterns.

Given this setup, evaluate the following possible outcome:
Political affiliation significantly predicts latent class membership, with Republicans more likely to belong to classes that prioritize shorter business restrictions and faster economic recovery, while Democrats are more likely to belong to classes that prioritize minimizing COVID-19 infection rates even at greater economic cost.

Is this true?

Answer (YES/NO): NO